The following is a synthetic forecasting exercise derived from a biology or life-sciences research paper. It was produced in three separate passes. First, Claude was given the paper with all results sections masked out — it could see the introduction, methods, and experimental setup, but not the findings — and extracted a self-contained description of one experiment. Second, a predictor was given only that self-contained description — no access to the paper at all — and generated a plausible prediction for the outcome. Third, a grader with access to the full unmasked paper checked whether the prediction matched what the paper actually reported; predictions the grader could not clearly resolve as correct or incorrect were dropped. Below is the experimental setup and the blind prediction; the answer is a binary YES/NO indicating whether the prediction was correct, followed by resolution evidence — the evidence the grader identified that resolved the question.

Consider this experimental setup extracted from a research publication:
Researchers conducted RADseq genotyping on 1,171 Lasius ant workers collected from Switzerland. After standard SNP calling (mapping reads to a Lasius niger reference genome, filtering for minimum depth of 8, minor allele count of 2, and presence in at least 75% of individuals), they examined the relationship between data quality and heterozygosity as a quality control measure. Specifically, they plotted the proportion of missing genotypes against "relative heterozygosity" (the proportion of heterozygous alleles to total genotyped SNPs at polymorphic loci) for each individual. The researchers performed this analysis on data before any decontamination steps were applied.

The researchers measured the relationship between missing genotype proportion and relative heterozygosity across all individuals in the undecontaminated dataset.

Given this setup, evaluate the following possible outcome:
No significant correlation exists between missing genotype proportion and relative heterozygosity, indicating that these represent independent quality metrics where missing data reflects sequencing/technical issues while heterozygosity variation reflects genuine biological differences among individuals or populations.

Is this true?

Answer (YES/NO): NO